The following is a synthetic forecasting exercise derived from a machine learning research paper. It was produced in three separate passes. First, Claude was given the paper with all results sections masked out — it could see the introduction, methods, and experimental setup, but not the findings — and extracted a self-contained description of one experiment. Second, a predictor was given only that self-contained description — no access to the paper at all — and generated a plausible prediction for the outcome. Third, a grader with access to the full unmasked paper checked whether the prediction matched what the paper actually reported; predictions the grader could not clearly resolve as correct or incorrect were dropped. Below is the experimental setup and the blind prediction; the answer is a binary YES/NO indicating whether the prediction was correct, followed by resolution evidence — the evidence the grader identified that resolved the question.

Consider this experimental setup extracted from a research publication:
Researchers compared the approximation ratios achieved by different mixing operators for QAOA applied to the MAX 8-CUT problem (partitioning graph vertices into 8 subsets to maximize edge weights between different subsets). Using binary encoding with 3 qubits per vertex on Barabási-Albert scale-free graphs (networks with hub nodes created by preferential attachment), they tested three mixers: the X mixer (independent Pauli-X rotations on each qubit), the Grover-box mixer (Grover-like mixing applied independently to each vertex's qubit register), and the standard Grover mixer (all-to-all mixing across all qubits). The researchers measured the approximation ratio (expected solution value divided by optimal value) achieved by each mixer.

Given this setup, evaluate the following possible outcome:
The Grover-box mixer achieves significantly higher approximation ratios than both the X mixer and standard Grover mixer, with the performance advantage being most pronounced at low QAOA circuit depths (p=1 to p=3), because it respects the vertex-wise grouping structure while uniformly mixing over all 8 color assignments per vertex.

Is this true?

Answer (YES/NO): NO